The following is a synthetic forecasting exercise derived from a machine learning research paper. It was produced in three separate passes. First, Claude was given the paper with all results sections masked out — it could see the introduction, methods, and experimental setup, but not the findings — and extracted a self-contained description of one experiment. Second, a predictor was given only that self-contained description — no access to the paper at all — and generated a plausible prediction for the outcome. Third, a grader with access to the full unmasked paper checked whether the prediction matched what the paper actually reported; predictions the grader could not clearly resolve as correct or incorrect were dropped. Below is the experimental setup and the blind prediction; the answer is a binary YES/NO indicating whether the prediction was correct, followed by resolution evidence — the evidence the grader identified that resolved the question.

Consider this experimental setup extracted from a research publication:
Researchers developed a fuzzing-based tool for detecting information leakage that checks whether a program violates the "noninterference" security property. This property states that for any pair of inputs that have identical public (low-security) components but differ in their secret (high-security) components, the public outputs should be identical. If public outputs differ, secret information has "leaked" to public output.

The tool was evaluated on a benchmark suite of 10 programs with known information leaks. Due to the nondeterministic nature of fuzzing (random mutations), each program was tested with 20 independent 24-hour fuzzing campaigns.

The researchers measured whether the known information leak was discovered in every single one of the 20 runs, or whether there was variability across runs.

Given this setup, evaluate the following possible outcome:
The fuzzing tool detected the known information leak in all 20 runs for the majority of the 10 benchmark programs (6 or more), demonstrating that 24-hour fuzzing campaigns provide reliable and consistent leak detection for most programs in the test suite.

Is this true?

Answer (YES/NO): YES